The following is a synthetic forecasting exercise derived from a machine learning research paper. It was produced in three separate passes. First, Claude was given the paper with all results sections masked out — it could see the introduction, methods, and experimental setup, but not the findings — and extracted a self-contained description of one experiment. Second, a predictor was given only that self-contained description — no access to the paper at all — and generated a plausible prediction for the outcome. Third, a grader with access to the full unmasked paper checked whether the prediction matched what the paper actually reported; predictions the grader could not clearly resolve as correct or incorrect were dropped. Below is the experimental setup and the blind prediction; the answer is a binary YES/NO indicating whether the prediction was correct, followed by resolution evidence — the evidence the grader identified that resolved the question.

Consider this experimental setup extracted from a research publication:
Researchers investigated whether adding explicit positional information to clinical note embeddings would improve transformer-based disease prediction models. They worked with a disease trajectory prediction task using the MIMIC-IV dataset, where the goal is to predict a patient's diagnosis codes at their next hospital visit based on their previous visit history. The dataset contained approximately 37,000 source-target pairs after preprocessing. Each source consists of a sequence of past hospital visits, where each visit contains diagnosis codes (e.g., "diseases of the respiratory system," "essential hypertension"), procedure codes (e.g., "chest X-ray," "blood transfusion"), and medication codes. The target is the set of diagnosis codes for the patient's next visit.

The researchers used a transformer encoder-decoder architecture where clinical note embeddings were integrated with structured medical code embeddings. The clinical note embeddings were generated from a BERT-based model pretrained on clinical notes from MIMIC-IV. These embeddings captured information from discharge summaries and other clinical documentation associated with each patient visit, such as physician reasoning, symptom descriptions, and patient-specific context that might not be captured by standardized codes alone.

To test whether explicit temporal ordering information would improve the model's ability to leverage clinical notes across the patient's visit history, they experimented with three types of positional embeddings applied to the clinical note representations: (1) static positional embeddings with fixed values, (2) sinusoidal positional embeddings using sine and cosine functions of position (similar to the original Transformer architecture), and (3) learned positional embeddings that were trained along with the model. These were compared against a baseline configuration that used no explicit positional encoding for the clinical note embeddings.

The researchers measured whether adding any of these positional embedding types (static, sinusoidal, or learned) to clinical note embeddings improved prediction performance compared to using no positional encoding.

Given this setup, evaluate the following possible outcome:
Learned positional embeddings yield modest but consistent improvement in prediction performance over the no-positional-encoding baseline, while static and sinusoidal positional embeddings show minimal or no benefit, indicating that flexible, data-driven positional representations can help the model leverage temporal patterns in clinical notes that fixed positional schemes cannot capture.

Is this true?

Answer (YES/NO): NO